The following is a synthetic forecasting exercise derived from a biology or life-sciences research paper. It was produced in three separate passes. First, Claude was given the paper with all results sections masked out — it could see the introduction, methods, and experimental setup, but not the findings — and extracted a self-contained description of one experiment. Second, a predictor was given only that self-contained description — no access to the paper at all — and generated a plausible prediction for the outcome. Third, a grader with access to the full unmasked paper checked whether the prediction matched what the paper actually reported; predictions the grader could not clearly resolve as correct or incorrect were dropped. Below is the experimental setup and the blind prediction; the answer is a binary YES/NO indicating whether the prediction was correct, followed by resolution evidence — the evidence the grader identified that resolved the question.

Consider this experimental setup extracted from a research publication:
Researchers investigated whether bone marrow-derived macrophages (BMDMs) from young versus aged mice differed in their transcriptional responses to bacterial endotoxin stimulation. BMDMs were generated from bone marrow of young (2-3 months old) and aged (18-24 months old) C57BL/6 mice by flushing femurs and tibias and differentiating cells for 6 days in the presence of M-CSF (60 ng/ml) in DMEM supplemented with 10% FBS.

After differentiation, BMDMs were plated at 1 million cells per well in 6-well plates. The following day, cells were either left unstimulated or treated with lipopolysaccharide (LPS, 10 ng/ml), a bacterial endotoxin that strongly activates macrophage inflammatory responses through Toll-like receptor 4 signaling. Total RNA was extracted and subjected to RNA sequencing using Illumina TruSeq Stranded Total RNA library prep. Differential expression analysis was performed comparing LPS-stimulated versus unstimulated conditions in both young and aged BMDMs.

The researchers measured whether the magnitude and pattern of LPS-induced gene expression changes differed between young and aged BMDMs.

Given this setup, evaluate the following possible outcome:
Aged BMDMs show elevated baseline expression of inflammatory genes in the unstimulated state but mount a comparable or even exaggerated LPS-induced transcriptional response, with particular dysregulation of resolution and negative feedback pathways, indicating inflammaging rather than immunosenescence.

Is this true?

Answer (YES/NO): NO